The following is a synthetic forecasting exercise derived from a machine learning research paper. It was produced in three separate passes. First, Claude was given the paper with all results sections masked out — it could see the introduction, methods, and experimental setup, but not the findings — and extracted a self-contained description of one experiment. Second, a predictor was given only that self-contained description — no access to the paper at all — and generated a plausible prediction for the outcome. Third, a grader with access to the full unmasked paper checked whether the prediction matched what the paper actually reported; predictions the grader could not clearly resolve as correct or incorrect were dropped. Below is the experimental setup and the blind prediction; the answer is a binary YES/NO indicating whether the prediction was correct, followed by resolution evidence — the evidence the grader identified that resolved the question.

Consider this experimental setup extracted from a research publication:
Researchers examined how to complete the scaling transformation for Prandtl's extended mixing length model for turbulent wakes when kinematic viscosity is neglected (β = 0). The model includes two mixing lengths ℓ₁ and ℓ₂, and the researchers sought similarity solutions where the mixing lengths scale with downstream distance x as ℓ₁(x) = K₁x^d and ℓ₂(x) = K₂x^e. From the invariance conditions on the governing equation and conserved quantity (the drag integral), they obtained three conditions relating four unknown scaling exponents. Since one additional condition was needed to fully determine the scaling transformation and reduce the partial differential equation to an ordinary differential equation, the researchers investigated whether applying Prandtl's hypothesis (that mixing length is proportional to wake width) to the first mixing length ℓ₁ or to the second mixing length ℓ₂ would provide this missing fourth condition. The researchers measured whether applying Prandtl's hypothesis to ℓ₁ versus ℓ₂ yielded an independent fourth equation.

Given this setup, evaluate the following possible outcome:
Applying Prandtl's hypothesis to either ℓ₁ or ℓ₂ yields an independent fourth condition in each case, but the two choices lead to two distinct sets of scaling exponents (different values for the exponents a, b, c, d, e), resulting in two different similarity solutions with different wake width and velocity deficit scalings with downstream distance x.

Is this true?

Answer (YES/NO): NO